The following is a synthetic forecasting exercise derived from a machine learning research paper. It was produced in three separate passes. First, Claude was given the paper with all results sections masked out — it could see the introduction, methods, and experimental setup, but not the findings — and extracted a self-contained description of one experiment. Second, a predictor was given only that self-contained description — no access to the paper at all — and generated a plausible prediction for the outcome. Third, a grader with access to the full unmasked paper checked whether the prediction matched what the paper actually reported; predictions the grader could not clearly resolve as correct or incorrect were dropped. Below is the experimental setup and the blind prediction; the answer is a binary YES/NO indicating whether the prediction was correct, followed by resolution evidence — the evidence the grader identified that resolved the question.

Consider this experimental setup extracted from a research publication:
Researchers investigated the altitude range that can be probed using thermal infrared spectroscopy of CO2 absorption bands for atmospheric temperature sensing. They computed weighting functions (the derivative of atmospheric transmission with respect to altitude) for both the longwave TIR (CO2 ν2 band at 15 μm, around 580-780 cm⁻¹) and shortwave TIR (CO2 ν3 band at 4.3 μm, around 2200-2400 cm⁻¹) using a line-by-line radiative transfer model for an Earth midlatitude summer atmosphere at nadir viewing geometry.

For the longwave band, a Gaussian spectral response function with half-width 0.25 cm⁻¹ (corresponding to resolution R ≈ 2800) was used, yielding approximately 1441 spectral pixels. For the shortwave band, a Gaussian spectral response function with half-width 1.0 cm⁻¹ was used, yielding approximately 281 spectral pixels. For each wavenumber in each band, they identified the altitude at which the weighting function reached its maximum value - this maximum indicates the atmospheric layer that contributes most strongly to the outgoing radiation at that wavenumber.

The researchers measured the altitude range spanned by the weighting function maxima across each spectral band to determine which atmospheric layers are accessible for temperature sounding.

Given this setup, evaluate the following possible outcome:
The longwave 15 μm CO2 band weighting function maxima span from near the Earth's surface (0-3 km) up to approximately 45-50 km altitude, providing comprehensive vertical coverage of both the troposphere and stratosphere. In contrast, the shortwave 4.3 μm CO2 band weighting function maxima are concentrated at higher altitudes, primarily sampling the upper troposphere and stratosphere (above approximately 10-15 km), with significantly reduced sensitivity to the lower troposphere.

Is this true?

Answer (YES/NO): NO